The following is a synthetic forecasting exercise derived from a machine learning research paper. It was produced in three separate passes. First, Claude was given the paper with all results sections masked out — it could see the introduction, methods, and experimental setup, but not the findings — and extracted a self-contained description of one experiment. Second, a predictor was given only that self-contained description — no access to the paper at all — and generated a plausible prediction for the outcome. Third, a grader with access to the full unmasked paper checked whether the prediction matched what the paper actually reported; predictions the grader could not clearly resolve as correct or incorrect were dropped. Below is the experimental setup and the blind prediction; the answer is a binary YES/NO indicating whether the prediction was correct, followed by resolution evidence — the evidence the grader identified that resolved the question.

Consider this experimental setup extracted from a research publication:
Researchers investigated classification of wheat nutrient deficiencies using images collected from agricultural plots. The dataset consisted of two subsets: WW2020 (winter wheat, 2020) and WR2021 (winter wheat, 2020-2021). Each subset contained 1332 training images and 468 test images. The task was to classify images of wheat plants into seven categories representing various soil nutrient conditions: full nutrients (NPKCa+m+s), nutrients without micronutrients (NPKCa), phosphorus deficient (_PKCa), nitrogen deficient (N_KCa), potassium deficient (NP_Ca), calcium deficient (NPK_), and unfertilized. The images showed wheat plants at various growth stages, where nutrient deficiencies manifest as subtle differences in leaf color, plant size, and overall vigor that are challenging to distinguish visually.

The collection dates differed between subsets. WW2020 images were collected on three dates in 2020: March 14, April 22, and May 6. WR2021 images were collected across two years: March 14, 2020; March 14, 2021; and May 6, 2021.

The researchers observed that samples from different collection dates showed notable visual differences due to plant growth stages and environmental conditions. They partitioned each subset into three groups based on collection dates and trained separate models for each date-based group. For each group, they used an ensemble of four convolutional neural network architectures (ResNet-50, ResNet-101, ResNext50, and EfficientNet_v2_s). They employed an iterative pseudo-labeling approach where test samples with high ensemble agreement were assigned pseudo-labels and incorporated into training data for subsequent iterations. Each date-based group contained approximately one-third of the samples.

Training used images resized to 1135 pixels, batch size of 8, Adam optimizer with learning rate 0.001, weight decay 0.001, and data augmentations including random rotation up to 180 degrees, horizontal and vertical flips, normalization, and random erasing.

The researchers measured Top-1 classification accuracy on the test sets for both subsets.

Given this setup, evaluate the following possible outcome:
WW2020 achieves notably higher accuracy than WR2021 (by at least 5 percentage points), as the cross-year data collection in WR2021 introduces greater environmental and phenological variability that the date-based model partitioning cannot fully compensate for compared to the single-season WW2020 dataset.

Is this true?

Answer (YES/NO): NO